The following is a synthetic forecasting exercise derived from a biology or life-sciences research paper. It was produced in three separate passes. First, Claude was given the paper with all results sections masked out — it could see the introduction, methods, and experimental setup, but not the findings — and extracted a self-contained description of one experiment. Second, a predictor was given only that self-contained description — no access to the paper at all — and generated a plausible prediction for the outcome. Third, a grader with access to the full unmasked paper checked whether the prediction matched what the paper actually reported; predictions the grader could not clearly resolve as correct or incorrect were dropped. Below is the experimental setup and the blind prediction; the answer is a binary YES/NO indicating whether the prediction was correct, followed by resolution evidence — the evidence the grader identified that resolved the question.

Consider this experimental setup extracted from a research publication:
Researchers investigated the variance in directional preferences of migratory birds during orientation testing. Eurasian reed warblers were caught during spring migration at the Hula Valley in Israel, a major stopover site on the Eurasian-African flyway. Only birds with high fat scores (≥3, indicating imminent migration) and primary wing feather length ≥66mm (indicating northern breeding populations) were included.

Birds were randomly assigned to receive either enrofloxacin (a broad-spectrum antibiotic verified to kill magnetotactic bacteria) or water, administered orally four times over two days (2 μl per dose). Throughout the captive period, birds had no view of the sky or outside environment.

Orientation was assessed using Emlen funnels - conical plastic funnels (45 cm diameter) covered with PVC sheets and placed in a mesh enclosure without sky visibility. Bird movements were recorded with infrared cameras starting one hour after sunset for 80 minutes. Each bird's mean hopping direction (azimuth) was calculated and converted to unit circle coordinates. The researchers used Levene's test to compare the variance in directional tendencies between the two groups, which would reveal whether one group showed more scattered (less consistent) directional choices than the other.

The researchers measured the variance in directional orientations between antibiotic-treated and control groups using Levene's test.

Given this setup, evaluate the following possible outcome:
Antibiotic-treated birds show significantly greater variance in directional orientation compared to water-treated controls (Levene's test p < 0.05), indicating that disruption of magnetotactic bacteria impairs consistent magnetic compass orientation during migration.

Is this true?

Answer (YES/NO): YES